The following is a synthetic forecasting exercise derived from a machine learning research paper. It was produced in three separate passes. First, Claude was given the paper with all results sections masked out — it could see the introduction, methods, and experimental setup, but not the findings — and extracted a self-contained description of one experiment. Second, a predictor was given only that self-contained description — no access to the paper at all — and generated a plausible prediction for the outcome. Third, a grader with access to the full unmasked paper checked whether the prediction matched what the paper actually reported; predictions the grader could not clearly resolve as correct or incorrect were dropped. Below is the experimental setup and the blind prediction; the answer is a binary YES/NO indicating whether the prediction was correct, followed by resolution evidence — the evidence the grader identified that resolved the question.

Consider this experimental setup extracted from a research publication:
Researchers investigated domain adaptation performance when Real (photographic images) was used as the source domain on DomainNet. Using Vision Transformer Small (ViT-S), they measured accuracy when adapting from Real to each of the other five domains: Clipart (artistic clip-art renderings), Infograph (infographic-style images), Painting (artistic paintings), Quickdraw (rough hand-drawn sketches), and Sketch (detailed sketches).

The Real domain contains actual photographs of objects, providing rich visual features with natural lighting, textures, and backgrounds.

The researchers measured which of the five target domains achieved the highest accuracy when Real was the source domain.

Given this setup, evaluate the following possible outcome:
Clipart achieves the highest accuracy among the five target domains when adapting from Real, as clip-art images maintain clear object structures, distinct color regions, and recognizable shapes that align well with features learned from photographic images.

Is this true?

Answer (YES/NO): NO